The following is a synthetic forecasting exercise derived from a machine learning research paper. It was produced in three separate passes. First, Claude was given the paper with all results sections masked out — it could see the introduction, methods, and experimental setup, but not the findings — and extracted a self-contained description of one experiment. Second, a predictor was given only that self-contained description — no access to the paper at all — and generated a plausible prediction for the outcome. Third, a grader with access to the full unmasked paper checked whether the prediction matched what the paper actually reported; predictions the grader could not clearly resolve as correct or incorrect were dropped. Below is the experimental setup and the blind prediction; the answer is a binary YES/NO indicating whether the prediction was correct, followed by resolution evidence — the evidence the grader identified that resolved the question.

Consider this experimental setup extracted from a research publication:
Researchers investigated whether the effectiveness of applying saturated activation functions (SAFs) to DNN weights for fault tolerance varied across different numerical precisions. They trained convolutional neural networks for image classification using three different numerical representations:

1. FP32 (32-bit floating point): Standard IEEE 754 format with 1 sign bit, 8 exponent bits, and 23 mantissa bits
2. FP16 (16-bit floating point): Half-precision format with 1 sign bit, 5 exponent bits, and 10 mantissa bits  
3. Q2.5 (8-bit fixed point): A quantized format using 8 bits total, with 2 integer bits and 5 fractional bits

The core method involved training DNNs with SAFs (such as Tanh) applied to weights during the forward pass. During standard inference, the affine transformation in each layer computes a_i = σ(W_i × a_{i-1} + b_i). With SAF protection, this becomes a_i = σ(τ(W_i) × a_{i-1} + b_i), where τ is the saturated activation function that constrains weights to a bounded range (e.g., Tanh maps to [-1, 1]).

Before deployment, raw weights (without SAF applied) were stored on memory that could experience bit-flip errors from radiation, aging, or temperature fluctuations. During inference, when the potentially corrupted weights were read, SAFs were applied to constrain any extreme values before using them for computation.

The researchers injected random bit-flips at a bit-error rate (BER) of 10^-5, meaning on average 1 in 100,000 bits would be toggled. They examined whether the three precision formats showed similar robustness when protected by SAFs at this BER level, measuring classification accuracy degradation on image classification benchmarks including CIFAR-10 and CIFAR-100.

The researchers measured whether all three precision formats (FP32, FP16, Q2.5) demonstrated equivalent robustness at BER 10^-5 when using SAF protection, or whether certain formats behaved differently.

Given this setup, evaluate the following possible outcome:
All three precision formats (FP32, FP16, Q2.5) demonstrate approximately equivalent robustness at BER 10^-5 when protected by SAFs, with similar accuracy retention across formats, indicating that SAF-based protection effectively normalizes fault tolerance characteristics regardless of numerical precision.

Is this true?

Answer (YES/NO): YES